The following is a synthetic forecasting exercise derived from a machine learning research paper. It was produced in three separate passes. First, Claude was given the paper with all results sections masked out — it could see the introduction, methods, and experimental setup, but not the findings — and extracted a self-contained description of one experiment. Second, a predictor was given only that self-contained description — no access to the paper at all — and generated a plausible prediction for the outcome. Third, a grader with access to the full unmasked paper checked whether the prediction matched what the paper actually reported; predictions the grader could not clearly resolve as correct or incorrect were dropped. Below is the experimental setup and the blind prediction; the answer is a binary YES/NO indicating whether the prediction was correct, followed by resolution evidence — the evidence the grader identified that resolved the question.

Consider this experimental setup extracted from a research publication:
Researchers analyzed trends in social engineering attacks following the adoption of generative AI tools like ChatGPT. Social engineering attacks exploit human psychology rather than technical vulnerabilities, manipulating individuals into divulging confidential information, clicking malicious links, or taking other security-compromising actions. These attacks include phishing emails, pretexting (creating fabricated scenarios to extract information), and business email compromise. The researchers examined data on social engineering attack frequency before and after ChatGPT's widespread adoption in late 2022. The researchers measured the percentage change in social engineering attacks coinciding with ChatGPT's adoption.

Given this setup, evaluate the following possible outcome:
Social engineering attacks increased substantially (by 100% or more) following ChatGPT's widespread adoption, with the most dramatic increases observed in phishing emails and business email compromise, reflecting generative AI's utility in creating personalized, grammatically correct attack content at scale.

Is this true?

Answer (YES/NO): NO